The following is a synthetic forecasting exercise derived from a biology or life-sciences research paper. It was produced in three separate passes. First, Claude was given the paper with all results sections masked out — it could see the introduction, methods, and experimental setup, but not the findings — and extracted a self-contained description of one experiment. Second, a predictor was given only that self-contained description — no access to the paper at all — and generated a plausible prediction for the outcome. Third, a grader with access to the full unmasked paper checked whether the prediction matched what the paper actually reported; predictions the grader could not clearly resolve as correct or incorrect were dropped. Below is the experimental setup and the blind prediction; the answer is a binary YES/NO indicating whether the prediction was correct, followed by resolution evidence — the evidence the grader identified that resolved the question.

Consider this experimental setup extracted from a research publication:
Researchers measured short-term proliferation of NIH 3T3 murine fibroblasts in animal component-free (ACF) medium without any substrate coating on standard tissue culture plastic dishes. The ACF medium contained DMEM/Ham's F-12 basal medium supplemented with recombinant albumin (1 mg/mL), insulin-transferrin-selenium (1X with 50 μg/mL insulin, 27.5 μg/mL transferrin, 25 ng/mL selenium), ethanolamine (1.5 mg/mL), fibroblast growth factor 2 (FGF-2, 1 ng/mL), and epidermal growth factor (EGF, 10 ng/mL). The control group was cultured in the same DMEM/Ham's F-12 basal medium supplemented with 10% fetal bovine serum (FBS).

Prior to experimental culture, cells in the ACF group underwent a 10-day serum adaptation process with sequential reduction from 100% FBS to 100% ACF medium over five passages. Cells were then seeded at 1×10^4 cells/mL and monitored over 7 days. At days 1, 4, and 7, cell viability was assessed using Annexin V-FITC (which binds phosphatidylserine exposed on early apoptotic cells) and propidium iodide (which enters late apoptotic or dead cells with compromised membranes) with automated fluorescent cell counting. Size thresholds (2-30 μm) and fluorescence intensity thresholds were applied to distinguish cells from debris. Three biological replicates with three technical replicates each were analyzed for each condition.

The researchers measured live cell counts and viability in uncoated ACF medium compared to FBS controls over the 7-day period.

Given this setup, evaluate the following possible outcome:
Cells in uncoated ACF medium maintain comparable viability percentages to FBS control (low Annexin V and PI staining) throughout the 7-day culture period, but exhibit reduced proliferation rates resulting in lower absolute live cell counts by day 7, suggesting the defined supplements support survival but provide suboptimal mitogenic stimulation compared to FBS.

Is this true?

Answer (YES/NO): YES